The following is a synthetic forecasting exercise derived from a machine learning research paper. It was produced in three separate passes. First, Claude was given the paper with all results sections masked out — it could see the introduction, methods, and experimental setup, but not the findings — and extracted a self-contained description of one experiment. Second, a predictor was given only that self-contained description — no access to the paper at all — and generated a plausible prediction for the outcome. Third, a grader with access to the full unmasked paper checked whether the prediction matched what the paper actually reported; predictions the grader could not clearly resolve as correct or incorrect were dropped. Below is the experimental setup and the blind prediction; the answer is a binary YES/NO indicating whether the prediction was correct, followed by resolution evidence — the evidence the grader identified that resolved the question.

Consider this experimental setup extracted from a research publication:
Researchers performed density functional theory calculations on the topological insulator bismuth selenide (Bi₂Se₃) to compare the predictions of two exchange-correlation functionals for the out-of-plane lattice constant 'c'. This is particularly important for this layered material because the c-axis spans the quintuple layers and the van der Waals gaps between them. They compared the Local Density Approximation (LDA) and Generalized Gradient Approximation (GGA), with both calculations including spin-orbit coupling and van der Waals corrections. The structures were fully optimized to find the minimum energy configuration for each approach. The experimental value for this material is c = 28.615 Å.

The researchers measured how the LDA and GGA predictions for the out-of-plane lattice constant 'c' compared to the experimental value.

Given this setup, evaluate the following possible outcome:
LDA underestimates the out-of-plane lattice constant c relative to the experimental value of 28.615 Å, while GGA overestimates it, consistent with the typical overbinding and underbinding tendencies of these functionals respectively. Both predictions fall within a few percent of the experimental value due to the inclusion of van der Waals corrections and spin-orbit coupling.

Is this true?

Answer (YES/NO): NO